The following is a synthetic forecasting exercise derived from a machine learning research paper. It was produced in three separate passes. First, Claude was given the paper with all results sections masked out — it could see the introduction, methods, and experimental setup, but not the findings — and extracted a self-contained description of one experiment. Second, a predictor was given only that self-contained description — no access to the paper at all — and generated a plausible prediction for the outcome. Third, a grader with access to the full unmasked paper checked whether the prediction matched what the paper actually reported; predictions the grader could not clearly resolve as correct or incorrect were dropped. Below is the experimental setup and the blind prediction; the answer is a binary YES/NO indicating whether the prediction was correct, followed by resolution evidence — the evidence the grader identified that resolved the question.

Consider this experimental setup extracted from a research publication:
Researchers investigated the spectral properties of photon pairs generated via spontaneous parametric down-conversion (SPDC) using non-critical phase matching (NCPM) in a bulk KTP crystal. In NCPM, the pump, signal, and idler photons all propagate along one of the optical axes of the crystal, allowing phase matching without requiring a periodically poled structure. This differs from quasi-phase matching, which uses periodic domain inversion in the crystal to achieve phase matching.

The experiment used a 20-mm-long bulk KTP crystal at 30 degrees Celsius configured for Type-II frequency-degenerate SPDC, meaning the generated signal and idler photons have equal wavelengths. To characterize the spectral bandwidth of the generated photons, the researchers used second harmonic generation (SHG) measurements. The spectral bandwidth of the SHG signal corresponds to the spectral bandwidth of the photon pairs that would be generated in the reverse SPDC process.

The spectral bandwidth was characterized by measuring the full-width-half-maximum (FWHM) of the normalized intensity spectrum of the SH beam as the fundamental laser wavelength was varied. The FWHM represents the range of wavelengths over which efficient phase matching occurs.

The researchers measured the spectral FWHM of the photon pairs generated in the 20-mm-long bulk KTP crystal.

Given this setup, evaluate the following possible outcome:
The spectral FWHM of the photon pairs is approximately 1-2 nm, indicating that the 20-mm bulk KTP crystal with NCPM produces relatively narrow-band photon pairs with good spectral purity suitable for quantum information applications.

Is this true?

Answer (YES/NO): NO